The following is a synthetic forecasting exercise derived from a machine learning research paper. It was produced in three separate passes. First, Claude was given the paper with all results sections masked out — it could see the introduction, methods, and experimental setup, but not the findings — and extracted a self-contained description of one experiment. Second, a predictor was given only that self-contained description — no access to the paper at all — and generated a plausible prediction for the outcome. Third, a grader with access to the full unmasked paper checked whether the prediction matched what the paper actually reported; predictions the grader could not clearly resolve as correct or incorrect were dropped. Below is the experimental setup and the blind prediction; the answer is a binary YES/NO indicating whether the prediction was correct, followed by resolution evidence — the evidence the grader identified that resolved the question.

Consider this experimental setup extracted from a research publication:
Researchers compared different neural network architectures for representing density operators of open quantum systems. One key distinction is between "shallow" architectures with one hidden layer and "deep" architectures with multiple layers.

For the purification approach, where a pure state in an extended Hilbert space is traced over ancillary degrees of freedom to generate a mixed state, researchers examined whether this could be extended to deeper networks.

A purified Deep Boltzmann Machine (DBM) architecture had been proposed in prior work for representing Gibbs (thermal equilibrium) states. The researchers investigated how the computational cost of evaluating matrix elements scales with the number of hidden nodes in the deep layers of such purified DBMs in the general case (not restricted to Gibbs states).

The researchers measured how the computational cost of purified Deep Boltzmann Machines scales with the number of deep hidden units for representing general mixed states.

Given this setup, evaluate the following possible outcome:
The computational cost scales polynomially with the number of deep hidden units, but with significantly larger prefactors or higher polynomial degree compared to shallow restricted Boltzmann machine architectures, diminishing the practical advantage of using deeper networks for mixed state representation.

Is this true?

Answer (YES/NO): NO